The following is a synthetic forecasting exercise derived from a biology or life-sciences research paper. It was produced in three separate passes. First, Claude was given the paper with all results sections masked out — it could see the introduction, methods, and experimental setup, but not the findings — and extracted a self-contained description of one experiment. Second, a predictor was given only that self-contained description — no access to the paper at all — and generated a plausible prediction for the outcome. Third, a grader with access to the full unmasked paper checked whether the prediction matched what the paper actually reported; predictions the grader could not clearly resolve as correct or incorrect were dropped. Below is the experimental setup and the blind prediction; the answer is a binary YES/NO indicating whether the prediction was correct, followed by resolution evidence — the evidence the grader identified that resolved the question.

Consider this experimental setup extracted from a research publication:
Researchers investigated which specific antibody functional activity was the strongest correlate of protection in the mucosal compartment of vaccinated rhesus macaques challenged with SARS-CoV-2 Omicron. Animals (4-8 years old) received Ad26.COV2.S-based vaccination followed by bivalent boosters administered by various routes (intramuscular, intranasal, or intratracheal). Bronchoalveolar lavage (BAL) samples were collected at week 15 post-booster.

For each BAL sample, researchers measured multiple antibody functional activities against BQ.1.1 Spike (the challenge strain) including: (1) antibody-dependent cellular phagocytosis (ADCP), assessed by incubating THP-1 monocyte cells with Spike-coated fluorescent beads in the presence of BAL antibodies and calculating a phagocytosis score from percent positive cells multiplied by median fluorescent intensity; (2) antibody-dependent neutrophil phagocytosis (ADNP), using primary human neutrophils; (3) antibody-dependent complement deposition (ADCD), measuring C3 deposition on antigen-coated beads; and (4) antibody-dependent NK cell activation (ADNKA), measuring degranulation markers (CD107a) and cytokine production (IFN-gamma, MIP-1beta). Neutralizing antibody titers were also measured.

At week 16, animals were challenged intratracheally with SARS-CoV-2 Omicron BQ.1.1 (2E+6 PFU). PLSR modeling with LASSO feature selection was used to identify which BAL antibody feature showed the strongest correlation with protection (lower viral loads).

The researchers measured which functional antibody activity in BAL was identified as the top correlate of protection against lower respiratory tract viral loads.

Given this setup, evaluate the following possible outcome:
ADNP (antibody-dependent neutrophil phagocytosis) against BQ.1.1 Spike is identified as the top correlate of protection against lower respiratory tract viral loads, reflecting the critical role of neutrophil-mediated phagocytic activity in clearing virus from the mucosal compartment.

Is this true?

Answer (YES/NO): NO